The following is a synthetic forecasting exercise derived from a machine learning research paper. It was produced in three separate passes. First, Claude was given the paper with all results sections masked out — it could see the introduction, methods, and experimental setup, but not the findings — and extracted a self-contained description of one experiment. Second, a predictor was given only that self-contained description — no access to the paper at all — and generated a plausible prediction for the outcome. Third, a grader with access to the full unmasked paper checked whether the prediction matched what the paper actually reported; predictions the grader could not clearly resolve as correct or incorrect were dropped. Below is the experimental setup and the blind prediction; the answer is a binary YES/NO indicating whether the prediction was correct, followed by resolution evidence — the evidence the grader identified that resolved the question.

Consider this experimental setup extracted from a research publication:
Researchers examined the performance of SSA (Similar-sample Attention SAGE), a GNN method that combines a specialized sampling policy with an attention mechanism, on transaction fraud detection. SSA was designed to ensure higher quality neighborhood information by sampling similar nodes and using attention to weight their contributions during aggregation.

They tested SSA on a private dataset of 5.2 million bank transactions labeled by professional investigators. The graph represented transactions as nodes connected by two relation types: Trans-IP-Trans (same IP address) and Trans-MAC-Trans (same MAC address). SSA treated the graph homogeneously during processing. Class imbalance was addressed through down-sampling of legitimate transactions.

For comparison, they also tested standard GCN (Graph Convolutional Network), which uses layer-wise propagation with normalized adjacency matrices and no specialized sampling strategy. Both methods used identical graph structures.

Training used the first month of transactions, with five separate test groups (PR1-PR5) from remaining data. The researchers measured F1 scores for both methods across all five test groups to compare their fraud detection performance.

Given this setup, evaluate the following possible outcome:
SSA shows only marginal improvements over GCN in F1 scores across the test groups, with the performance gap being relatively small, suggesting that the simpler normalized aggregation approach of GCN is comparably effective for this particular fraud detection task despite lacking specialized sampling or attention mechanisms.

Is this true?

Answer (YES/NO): NO